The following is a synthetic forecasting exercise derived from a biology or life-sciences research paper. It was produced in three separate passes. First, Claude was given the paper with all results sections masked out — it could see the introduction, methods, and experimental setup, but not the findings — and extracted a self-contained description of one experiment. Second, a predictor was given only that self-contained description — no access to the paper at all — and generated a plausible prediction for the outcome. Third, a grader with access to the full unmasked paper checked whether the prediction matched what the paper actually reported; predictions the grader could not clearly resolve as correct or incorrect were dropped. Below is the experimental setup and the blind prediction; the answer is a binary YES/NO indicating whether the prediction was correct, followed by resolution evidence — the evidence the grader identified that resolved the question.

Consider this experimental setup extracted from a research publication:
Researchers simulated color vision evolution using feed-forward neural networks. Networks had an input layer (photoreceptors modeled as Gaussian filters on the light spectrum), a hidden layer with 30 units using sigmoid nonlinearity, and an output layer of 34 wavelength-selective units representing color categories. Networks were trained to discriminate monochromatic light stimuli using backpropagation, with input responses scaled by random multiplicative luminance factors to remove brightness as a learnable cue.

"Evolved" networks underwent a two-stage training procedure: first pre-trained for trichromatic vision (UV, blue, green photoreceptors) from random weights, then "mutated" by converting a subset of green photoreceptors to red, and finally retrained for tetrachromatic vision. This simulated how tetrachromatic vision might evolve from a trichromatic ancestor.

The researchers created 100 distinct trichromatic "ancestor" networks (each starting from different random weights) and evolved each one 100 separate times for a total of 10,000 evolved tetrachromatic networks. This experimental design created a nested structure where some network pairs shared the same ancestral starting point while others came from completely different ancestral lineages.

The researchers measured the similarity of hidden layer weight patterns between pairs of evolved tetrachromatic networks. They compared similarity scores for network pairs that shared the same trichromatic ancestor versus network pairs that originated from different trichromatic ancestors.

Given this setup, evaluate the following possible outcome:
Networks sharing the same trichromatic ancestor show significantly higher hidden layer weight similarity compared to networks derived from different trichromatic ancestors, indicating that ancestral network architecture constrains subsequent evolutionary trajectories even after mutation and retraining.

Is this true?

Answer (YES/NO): YES